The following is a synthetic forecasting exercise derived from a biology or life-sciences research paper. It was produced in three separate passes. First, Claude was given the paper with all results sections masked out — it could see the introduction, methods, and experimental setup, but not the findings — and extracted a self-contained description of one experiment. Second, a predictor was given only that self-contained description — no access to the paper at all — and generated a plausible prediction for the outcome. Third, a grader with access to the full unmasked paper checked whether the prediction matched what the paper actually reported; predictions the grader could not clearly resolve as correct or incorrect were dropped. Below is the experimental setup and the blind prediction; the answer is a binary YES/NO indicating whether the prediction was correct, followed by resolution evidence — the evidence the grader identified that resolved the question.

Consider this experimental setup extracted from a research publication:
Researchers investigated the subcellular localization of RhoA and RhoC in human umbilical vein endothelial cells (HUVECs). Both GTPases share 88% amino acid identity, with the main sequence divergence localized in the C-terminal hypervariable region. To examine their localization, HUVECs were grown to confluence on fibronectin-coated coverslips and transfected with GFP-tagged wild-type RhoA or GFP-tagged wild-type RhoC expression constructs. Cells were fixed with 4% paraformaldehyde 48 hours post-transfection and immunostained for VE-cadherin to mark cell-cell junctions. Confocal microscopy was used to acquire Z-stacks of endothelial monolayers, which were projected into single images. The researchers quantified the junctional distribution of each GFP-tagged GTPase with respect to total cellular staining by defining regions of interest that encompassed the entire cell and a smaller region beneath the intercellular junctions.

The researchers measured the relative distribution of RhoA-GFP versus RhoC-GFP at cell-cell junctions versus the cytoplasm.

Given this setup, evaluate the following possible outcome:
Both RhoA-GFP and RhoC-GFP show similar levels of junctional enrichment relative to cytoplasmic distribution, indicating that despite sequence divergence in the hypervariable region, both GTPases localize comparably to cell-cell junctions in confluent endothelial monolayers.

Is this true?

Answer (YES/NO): NO